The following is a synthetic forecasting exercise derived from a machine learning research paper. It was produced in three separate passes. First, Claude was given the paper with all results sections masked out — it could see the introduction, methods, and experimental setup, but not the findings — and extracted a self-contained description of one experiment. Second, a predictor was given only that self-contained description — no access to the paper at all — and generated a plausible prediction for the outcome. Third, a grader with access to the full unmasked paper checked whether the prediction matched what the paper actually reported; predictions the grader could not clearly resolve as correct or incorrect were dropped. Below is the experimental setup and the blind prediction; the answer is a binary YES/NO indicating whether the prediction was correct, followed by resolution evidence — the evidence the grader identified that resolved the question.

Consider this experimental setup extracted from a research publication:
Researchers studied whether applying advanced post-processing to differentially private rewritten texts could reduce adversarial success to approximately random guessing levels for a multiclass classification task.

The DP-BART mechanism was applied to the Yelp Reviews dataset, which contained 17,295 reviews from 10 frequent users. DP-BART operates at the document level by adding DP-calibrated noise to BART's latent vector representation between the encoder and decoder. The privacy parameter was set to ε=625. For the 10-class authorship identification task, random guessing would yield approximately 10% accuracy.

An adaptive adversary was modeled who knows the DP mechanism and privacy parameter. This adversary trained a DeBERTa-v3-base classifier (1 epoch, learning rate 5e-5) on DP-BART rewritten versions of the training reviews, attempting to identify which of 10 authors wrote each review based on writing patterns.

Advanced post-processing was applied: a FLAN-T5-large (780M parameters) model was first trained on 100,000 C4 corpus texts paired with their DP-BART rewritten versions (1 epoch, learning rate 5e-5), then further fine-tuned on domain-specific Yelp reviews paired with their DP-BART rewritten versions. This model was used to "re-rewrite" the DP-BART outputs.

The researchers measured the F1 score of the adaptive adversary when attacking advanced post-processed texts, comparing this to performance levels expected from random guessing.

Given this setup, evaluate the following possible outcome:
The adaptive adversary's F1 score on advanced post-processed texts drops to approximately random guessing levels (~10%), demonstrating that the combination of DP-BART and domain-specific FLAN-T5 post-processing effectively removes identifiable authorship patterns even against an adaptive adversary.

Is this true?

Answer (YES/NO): NO